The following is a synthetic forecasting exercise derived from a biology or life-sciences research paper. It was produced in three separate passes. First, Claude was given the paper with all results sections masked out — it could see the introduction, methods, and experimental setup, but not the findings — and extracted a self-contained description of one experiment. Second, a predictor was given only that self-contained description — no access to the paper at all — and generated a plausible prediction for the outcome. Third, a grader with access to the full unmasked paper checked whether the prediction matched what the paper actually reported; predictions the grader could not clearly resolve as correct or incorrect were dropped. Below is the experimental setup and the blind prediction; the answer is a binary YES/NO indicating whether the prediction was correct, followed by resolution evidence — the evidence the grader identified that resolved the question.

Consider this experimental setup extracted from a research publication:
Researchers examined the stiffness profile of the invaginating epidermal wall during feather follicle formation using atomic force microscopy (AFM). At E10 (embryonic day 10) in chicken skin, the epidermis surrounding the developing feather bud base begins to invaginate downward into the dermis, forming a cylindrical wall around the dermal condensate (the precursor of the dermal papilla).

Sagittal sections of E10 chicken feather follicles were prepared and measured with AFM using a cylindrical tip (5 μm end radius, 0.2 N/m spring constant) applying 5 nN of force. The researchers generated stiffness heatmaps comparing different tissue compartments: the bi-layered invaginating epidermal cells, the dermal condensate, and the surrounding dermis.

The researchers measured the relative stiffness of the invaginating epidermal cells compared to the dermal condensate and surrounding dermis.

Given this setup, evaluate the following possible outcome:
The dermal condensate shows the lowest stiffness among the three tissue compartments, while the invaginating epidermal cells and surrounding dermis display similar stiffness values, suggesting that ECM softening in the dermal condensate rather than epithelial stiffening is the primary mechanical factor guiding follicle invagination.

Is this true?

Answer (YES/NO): NO